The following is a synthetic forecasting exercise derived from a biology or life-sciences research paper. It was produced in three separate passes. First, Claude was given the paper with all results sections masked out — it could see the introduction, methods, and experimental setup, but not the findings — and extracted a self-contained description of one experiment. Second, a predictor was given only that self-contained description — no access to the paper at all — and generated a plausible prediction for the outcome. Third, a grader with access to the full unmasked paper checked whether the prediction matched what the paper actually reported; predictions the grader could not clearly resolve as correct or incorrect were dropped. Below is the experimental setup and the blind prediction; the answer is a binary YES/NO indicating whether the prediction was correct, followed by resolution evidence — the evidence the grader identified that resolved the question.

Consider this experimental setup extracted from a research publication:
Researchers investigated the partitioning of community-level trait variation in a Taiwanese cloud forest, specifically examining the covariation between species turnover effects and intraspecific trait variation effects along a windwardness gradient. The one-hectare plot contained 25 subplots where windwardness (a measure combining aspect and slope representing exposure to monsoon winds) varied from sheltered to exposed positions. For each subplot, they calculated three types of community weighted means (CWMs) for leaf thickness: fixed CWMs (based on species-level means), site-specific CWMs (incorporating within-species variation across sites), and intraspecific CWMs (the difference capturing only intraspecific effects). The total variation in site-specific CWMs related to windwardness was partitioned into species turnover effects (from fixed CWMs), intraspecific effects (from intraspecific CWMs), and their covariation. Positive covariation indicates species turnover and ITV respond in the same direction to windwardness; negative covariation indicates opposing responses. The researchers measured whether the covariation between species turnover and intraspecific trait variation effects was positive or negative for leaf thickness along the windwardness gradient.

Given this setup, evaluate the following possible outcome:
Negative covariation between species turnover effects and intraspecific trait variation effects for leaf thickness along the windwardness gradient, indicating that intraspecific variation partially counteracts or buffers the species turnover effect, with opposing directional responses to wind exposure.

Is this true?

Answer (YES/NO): NO